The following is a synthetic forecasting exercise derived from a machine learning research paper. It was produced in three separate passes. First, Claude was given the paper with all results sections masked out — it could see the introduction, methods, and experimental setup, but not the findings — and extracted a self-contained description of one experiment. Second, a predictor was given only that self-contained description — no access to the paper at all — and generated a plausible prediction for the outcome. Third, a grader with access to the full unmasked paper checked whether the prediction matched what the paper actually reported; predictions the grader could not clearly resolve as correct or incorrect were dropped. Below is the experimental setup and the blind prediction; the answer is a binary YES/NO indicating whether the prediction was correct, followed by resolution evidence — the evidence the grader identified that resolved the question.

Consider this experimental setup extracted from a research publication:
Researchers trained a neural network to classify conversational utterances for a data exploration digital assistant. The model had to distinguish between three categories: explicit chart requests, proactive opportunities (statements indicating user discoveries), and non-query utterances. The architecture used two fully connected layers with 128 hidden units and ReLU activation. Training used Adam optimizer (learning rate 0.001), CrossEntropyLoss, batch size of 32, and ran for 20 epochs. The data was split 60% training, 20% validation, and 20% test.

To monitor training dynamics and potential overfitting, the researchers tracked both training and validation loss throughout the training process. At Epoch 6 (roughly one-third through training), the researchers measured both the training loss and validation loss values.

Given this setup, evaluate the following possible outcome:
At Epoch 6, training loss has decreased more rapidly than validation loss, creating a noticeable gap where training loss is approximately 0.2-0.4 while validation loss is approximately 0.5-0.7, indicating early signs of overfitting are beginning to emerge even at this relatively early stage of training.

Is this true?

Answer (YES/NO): NO